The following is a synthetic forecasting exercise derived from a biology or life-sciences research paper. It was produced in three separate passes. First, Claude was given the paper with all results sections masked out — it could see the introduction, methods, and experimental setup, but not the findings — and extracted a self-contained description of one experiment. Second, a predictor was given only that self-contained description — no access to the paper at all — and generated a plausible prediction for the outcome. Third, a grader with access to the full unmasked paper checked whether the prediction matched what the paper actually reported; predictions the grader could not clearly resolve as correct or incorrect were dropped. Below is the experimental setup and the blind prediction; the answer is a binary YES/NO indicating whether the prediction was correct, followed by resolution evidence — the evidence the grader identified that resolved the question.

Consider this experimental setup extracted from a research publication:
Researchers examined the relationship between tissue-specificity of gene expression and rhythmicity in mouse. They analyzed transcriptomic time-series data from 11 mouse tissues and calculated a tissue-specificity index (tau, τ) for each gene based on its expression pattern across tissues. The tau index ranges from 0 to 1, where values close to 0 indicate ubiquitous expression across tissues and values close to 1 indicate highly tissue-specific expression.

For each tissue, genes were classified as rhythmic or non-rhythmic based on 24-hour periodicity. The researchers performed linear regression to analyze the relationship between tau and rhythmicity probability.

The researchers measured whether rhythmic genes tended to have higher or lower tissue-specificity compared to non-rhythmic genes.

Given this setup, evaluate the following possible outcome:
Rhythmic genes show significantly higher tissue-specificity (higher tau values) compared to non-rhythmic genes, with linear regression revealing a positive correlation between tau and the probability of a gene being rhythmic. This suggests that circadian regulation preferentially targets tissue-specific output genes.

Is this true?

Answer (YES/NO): NO